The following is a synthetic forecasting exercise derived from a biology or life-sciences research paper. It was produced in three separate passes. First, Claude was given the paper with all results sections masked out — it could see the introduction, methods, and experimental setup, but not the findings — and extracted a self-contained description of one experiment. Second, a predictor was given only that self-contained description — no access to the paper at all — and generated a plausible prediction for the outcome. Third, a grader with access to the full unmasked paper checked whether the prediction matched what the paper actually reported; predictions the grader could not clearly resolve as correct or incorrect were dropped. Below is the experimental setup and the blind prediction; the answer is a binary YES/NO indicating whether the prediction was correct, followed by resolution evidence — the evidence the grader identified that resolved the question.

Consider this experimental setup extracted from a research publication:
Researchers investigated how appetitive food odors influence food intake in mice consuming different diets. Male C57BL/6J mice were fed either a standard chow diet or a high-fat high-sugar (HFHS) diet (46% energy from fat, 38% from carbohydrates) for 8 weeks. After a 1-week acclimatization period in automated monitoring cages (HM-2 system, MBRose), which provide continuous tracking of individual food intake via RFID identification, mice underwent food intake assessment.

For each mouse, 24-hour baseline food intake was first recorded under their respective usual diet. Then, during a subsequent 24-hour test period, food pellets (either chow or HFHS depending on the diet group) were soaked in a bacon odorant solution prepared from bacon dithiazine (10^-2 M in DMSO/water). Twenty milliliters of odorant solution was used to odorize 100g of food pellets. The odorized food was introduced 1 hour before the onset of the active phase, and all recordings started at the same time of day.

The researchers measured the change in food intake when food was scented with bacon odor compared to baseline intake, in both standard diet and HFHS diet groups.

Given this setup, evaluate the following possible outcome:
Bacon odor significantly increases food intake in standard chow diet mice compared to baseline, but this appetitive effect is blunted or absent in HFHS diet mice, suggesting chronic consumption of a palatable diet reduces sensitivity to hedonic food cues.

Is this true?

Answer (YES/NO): YES